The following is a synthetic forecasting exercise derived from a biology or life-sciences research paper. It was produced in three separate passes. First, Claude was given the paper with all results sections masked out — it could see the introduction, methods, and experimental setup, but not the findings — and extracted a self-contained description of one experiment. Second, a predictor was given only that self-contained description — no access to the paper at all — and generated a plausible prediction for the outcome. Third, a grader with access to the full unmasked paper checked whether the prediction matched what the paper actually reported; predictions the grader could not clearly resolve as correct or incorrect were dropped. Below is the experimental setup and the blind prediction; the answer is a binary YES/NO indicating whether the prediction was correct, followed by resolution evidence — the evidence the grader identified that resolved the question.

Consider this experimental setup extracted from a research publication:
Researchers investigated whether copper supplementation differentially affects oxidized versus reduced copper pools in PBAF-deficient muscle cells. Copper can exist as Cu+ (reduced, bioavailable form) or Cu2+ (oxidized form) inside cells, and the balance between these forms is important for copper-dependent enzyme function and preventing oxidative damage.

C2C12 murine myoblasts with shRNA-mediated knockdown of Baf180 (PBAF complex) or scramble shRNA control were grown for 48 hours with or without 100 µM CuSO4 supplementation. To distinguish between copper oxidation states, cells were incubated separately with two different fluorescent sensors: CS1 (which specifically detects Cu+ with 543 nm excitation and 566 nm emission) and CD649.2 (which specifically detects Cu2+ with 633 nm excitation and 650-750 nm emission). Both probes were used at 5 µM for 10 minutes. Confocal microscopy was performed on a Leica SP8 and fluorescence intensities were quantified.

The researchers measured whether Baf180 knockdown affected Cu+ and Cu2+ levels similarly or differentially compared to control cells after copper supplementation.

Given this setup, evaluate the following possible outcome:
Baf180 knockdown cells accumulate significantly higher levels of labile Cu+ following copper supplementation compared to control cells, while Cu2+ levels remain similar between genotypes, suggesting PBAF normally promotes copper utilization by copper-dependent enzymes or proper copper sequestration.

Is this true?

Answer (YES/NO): NO